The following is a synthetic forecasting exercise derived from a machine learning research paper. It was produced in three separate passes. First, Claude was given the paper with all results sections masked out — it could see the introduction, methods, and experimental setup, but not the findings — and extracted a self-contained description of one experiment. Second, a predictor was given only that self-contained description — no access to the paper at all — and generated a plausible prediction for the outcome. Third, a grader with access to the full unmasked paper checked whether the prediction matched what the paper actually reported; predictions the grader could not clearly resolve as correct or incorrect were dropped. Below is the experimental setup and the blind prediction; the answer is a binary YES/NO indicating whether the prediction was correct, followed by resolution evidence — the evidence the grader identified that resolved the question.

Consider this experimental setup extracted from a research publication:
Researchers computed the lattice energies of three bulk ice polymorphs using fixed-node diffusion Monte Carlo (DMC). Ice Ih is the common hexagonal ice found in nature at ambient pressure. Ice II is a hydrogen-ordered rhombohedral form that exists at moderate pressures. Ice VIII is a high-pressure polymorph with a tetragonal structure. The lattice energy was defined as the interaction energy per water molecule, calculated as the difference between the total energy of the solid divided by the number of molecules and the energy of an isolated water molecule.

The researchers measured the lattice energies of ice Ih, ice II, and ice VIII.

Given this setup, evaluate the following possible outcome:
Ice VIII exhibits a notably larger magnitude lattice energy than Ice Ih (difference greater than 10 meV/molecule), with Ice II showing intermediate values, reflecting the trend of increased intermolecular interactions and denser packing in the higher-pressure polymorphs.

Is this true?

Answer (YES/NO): NO